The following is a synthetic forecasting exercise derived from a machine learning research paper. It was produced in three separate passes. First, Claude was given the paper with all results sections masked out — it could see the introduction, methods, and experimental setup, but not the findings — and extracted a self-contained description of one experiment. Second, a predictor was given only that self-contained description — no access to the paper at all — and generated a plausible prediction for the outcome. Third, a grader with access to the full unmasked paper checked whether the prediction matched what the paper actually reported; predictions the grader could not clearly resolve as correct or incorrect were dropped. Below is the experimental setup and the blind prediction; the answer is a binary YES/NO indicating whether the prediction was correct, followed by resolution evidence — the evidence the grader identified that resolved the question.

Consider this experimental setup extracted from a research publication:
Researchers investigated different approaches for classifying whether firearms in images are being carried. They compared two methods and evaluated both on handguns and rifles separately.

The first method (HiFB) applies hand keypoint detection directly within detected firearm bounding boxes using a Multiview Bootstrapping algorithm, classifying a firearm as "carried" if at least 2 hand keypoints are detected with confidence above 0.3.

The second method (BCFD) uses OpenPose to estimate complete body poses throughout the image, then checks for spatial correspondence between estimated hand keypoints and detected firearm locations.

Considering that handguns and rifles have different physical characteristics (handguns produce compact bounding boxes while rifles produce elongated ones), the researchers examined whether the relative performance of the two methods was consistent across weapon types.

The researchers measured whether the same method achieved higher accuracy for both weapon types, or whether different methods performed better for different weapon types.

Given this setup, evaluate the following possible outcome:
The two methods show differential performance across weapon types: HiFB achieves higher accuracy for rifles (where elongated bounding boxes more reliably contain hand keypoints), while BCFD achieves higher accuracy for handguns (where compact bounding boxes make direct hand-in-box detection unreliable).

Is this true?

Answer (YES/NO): NO